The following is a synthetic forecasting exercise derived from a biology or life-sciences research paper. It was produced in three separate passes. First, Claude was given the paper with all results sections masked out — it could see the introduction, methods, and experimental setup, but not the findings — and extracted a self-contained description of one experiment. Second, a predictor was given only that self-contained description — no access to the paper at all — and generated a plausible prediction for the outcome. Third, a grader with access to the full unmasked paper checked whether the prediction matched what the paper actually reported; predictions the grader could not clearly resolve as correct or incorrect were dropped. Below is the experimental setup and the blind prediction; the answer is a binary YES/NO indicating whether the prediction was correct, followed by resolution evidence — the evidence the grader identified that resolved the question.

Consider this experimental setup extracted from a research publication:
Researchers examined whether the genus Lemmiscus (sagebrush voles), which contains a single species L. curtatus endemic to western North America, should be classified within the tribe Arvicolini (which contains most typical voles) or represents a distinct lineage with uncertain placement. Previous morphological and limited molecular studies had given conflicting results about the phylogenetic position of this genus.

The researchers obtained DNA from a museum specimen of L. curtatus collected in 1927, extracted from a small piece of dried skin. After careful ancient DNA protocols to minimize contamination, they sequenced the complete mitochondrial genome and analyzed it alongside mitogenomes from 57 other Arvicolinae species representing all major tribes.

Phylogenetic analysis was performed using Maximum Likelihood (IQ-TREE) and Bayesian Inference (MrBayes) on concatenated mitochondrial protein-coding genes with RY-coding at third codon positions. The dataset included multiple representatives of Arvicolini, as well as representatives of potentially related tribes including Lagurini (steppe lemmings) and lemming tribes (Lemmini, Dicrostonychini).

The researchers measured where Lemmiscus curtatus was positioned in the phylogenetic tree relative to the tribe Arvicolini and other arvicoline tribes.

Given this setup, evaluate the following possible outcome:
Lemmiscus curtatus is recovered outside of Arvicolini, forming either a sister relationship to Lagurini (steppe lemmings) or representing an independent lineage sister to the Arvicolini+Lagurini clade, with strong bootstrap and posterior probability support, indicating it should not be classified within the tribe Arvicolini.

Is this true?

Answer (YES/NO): NO